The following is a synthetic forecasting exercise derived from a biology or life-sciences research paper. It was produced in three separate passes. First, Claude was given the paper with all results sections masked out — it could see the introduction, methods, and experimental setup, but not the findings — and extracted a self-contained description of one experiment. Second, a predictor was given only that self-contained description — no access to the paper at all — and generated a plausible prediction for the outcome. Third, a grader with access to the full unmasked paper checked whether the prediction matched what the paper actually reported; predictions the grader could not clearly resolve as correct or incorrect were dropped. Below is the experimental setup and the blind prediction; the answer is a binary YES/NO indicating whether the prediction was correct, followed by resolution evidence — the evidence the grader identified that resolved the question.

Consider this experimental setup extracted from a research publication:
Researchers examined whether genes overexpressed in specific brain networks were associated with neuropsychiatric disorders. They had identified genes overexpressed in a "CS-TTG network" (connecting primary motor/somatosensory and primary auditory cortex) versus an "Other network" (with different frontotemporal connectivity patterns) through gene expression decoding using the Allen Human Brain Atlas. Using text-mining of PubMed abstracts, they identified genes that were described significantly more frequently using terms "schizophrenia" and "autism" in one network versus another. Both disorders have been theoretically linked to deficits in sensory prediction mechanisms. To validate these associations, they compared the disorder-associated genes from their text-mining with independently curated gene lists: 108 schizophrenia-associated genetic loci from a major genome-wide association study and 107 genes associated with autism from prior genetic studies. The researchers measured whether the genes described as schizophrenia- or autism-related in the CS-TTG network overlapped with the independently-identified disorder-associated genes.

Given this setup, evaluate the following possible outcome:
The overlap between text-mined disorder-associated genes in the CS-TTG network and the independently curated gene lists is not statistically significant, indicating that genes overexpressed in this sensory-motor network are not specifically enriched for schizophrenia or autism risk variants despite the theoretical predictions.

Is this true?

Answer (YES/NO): NO